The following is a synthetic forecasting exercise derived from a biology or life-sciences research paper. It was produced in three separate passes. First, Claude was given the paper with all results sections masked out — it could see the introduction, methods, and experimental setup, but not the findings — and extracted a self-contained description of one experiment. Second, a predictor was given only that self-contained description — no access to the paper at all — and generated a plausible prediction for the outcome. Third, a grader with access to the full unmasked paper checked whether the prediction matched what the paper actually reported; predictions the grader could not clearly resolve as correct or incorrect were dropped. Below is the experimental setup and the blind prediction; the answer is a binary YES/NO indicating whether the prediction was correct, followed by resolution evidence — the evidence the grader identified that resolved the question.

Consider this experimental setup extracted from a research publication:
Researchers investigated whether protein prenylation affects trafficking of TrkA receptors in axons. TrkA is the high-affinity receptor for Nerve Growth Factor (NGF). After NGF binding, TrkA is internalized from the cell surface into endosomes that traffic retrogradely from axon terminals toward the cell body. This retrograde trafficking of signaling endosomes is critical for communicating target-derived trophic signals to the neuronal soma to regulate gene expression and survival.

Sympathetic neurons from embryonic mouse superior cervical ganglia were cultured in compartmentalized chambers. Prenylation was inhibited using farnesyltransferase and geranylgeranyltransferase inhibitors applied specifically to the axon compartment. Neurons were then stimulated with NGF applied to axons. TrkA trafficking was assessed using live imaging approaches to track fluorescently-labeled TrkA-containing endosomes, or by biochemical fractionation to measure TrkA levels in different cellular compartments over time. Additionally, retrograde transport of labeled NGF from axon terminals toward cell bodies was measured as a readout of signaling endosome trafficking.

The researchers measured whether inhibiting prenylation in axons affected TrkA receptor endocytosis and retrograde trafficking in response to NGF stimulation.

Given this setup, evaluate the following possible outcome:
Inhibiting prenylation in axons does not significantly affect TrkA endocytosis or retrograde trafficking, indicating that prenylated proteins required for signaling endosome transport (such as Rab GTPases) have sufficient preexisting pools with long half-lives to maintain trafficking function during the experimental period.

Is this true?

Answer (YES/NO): NO